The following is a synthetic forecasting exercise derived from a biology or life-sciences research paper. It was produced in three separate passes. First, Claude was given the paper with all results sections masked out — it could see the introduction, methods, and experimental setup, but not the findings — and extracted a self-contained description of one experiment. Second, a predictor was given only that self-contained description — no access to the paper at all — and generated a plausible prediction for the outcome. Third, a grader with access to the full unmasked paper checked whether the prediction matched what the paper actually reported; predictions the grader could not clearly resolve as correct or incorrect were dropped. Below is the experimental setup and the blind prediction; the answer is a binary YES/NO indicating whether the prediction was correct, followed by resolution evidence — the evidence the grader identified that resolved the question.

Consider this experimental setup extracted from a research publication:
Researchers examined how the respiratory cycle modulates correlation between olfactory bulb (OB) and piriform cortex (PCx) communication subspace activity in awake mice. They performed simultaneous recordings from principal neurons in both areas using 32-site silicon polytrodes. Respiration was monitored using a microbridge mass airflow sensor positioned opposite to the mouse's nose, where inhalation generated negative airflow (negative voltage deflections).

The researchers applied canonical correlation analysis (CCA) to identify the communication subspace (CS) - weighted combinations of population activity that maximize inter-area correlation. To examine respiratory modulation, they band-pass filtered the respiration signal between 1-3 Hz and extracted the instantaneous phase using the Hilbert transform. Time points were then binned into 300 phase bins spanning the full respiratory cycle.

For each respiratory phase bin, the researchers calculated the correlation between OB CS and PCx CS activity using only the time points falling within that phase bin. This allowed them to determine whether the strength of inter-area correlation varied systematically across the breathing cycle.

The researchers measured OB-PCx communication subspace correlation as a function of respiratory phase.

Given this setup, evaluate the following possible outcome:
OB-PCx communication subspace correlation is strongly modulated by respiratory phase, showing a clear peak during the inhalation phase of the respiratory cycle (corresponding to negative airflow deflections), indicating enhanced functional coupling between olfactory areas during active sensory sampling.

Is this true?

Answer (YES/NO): YES